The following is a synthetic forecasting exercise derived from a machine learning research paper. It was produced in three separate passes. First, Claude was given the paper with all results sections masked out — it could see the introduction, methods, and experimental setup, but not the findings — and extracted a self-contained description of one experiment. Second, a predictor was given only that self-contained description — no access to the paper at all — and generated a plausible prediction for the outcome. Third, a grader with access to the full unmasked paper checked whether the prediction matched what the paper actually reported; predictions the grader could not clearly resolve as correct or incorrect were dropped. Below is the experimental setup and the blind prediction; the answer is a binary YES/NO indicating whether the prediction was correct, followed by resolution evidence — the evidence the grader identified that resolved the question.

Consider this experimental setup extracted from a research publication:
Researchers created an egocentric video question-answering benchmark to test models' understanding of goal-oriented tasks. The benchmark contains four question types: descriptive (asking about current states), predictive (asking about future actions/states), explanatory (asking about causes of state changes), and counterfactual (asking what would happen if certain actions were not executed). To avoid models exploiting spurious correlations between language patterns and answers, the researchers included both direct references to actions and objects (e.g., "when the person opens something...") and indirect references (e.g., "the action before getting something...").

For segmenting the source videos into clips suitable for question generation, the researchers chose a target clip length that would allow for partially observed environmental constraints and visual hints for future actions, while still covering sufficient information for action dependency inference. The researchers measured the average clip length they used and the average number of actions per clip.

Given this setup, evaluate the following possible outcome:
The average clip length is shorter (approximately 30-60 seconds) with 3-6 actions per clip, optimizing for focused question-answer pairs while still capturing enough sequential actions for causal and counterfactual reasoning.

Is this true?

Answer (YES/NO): NO